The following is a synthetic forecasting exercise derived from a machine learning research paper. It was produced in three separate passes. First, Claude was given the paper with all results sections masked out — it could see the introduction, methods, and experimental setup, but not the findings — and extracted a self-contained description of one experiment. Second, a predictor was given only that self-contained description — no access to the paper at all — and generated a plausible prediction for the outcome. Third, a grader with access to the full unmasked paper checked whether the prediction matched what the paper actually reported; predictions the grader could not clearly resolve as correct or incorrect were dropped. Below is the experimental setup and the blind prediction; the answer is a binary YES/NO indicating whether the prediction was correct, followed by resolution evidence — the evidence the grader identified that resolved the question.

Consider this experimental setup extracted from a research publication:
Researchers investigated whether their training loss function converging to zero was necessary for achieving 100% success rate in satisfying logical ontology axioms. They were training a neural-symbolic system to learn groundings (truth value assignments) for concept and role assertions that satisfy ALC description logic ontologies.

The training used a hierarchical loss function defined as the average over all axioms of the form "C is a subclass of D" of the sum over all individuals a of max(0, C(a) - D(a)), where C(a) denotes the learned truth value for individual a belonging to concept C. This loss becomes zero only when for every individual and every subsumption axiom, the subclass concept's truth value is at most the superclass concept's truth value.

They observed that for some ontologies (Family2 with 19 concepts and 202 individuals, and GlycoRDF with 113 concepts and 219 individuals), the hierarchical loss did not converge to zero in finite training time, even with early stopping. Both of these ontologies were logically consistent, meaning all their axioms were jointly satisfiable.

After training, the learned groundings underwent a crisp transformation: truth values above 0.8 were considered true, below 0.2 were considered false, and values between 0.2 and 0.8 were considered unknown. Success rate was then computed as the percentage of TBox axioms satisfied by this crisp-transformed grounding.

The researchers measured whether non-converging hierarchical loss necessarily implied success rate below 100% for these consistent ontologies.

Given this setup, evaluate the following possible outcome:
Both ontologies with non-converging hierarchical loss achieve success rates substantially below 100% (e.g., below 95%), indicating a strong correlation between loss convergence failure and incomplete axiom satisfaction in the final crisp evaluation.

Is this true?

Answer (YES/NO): NO